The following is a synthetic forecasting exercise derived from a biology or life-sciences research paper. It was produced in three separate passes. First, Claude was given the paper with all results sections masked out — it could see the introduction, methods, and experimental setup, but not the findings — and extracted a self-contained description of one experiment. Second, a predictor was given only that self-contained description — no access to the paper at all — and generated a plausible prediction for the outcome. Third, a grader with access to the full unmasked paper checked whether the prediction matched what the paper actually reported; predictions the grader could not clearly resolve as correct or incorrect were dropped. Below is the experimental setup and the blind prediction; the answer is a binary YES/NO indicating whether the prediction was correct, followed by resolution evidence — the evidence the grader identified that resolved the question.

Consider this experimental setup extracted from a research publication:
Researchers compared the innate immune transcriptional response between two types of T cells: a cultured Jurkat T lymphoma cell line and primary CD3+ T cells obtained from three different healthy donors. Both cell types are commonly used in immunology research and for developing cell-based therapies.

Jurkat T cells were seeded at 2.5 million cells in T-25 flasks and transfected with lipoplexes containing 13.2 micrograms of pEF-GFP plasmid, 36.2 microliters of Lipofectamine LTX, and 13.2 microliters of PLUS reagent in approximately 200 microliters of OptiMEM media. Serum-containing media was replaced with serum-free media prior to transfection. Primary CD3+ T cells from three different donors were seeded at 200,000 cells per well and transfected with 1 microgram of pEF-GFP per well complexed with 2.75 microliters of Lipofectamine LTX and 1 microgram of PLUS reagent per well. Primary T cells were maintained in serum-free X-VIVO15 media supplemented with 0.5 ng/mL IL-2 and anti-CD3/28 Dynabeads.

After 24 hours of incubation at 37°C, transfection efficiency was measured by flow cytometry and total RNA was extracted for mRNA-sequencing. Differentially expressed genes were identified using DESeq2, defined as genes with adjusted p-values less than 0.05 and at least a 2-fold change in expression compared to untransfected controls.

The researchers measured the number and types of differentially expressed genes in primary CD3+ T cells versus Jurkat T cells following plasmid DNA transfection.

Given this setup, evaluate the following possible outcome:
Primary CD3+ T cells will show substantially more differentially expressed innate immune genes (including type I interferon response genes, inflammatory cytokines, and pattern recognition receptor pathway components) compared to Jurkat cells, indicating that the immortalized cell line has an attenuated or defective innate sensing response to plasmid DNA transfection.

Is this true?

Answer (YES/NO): NO